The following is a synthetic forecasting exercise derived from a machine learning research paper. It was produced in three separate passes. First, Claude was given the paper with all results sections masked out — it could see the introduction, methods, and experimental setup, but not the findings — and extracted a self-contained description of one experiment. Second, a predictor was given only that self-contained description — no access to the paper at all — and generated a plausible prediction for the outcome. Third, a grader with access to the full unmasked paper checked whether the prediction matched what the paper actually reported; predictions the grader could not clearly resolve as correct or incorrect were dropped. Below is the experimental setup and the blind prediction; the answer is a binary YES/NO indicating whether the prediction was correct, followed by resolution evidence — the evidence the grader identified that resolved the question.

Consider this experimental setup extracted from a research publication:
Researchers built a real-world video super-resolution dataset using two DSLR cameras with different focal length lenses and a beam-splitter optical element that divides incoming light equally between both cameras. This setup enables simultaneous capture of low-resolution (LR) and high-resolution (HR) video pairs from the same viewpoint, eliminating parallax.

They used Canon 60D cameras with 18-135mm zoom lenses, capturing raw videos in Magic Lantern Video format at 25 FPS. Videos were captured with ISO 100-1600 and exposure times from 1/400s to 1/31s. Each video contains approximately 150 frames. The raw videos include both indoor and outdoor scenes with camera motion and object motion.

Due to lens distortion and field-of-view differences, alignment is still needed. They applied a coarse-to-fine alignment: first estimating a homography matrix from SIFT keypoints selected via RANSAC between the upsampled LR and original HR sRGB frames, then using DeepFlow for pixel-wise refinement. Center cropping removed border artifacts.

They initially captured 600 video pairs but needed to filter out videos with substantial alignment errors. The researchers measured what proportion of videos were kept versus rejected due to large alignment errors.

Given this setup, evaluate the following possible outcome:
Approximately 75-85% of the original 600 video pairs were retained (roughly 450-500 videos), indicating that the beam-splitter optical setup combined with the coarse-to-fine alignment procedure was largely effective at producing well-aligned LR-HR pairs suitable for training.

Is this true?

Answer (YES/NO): YES